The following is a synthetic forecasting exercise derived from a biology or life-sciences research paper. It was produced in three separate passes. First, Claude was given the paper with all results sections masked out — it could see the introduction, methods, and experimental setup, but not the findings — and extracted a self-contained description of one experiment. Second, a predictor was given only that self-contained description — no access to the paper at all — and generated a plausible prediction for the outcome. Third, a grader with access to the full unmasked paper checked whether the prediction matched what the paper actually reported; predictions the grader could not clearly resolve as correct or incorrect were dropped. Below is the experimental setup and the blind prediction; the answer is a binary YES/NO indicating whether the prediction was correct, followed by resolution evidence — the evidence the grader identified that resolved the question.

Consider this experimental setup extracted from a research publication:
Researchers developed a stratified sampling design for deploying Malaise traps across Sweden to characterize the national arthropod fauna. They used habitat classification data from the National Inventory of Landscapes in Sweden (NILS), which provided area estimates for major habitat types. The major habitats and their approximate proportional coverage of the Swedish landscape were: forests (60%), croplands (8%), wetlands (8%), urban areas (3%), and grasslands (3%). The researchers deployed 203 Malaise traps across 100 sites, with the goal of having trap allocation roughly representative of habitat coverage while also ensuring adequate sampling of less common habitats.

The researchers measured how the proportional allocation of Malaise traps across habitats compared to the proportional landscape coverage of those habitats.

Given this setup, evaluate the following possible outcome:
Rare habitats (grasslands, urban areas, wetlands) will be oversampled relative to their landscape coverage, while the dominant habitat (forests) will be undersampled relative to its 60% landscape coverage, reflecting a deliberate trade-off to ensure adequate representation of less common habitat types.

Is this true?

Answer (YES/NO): YES